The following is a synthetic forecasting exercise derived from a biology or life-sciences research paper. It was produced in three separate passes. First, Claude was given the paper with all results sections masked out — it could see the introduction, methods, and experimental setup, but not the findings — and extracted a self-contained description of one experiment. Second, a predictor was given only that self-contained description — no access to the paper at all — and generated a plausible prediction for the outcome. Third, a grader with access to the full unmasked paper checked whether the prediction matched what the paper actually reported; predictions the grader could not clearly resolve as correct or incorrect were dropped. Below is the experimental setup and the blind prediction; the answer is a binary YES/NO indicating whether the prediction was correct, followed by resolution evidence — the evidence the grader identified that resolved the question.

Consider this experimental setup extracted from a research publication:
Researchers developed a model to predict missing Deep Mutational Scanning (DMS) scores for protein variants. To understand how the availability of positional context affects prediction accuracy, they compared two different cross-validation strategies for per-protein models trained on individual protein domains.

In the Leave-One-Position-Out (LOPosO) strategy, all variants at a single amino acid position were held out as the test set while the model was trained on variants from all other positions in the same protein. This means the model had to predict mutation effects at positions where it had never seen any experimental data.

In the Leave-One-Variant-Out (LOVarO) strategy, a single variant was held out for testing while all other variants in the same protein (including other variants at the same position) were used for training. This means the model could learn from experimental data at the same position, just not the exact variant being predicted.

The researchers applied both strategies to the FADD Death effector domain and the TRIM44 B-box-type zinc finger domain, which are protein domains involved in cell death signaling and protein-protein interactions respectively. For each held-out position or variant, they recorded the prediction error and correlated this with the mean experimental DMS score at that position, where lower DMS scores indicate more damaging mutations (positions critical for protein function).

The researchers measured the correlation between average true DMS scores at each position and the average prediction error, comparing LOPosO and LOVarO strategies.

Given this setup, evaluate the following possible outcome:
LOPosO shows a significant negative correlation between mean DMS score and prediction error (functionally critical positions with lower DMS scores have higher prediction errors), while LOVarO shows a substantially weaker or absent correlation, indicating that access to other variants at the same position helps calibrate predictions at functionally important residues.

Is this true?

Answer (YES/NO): YES